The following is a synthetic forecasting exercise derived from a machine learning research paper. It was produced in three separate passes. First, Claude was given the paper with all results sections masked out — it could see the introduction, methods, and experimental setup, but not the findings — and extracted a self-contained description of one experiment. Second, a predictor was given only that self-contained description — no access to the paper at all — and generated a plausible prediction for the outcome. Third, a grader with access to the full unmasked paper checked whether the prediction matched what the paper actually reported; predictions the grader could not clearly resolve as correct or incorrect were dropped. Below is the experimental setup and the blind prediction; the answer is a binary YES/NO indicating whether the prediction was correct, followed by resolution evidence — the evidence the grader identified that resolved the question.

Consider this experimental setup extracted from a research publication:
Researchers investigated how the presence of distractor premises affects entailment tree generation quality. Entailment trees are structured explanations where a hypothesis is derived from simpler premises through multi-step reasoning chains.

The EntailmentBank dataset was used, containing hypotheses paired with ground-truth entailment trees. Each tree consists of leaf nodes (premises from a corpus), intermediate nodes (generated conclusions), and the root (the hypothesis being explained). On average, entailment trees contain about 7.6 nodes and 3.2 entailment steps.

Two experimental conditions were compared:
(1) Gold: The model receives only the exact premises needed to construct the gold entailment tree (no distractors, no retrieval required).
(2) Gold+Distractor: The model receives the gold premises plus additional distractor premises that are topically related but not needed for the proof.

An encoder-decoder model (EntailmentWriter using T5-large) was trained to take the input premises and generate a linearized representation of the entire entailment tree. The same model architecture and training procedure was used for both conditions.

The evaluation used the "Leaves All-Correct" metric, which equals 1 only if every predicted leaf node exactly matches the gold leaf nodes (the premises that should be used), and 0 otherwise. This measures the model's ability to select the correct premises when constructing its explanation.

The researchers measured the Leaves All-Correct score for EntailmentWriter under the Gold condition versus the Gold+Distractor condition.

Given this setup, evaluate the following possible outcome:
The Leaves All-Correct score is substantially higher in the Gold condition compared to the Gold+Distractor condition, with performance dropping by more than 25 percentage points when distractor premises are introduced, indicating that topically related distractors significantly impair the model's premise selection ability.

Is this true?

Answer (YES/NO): YES